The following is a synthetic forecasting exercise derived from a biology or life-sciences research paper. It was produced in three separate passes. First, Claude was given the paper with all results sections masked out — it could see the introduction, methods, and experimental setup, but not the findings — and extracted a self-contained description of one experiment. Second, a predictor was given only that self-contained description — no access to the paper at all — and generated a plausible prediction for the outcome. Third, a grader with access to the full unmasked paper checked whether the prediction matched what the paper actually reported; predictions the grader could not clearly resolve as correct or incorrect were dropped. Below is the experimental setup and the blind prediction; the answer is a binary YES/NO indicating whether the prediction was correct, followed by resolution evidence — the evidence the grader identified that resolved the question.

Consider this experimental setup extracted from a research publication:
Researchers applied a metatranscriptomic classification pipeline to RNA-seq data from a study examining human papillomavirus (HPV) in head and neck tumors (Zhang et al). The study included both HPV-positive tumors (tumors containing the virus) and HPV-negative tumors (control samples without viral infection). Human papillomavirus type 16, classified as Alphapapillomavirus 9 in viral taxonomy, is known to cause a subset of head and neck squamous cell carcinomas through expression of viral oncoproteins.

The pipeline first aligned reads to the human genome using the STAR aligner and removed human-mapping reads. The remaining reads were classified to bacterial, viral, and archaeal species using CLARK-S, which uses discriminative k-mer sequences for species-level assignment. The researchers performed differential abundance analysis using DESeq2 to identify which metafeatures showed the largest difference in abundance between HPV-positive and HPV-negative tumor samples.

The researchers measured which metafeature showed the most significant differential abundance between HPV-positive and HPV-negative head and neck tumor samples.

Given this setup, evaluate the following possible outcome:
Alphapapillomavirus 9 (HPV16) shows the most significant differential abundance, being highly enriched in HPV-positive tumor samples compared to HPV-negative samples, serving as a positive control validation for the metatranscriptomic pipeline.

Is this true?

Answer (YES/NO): YES